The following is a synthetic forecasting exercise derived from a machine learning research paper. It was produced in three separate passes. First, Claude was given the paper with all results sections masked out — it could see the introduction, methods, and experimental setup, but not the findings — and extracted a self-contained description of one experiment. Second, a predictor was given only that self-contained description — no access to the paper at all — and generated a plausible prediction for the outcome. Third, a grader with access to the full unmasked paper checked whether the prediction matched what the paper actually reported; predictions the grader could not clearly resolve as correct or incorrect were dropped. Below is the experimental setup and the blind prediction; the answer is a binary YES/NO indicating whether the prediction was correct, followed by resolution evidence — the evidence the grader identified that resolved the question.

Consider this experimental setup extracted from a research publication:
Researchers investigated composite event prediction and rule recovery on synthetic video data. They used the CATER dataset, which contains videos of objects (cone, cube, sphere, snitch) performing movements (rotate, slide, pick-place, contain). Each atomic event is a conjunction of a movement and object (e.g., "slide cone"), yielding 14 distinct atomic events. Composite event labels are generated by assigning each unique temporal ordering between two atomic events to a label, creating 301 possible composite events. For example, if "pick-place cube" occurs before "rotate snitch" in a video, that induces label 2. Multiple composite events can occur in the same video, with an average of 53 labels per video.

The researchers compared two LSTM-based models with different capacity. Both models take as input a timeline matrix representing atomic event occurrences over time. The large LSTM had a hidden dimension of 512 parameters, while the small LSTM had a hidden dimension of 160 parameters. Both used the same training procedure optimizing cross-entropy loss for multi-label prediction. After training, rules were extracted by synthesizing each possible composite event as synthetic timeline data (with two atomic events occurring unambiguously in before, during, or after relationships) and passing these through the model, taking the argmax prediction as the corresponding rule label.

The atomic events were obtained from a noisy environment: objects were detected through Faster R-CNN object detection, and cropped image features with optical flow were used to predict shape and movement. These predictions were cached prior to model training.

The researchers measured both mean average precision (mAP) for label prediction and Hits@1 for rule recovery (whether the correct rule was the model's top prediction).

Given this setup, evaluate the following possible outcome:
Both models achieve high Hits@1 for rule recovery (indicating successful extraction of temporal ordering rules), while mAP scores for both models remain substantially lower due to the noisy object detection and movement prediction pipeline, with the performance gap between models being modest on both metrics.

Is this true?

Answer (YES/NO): NO